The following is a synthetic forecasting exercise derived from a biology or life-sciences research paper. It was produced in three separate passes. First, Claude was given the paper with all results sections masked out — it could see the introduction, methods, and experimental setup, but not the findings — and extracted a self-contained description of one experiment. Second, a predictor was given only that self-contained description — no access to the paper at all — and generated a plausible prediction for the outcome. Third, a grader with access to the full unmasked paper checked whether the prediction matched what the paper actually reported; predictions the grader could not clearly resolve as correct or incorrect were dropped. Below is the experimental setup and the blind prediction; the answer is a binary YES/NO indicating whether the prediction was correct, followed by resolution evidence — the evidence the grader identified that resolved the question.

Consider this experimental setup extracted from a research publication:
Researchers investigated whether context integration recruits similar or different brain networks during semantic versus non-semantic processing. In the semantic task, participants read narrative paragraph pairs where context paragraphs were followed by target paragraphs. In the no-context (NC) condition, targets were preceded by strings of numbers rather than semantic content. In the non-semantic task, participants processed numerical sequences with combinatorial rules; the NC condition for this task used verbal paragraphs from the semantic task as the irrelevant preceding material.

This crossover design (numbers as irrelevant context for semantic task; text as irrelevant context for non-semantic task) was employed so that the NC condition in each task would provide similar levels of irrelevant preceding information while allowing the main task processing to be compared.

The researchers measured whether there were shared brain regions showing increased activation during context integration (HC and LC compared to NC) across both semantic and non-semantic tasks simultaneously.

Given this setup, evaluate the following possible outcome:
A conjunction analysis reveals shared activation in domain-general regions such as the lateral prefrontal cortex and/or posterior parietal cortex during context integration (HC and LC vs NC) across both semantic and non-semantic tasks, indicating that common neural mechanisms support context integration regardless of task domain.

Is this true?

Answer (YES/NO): YES